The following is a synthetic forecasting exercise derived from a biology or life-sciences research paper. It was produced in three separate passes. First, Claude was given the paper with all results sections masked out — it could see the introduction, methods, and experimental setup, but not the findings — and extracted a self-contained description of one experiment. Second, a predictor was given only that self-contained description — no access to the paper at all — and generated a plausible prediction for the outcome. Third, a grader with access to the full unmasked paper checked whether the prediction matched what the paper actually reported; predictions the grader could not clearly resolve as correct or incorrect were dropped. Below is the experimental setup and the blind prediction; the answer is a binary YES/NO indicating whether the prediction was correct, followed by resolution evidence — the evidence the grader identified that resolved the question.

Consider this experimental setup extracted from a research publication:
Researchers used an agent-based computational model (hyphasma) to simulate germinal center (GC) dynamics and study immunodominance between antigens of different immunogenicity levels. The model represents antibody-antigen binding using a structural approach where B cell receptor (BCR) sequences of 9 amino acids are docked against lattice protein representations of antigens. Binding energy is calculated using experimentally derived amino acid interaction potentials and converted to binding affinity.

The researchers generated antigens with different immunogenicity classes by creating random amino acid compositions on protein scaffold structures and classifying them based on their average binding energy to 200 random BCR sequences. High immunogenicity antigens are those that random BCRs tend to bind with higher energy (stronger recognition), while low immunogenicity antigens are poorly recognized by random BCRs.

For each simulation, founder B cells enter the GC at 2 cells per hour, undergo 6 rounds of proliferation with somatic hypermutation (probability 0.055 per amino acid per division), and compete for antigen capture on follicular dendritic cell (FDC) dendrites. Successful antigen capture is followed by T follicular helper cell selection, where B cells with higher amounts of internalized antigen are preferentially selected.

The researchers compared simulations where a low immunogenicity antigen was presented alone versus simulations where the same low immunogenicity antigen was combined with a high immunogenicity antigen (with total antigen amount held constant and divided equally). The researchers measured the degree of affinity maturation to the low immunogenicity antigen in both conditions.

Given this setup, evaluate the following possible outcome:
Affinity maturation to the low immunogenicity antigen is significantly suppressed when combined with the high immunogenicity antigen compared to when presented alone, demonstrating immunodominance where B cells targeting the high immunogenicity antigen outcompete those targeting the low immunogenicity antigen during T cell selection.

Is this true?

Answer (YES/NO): NO